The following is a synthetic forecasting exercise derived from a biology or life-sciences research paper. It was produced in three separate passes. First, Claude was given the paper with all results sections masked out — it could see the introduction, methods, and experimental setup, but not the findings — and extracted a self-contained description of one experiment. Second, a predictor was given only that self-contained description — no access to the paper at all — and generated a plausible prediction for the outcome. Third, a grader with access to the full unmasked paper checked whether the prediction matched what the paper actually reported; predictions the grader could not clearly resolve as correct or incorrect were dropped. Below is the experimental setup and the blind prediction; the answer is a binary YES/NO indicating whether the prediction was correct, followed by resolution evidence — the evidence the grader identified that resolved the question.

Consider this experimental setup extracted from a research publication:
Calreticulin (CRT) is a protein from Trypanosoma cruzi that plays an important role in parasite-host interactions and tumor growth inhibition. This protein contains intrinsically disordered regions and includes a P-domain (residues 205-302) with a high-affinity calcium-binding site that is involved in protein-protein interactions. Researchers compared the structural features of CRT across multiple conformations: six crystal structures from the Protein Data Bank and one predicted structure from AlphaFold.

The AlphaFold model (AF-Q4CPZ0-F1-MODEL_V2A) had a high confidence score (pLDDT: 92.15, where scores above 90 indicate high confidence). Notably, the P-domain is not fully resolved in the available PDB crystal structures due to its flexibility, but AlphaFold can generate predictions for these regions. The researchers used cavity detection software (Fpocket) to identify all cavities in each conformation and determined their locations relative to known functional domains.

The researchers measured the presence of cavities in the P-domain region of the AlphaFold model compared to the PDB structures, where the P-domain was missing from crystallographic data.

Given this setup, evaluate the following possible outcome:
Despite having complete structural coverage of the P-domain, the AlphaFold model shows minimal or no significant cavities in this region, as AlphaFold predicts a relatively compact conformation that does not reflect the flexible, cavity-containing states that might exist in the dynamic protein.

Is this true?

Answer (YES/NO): NO